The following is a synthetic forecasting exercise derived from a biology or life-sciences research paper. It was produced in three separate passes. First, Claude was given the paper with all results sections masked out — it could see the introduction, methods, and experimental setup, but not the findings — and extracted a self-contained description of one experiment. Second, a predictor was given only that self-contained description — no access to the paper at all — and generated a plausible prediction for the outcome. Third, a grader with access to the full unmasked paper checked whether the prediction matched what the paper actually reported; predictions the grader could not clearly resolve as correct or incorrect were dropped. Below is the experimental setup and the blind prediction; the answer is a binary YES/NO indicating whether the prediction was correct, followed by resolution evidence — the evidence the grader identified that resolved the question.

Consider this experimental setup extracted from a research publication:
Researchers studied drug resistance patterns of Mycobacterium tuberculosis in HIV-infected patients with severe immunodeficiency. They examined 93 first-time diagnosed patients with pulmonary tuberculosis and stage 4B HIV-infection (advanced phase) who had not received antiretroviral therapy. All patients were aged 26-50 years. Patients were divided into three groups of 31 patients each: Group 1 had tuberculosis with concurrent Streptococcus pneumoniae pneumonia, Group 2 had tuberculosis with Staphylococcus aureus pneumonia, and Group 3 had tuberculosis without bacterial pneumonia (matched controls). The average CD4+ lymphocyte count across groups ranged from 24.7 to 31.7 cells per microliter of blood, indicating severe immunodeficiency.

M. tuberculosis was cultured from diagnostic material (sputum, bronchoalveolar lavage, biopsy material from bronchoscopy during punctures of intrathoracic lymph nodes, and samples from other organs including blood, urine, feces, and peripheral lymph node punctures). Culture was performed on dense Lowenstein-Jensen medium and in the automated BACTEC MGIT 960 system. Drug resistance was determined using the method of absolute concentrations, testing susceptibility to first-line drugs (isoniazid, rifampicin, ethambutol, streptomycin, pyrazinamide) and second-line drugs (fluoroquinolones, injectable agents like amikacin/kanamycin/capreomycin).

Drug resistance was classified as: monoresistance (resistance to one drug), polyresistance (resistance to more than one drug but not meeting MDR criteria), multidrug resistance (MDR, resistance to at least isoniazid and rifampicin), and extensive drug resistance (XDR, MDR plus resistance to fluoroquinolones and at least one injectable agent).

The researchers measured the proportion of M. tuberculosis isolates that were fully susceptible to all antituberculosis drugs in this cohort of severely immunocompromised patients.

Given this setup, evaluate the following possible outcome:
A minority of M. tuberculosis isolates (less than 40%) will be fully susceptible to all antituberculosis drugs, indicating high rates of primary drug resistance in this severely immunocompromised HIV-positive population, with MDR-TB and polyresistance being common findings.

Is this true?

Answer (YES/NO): YES